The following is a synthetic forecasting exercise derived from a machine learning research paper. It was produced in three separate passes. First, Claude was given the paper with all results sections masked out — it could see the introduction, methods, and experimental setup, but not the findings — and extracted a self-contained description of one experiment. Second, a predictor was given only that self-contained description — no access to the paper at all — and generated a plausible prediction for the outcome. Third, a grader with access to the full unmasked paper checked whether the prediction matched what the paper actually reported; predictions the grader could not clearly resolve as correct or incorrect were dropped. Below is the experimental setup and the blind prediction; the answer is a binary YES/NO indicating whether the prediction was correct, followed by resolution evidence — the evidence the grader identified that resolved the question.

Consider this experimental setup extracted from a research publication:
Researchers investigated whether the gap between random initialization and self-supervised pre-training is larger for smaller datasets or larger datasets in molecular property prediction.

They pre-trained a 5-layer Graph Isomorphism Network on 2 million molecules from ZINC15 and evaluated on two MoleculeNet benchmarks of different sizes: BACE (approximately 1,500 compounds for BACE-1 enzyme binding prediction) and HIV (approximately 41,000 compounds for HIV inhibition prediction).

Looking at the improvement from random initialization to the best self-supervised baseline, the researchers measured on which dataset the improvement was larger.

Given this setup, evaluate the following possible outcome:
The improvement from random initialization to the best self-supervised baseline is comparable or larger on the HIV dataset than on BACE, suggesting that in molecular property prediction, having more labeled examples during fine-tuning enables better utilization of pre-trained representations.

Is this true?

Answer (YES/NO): NO